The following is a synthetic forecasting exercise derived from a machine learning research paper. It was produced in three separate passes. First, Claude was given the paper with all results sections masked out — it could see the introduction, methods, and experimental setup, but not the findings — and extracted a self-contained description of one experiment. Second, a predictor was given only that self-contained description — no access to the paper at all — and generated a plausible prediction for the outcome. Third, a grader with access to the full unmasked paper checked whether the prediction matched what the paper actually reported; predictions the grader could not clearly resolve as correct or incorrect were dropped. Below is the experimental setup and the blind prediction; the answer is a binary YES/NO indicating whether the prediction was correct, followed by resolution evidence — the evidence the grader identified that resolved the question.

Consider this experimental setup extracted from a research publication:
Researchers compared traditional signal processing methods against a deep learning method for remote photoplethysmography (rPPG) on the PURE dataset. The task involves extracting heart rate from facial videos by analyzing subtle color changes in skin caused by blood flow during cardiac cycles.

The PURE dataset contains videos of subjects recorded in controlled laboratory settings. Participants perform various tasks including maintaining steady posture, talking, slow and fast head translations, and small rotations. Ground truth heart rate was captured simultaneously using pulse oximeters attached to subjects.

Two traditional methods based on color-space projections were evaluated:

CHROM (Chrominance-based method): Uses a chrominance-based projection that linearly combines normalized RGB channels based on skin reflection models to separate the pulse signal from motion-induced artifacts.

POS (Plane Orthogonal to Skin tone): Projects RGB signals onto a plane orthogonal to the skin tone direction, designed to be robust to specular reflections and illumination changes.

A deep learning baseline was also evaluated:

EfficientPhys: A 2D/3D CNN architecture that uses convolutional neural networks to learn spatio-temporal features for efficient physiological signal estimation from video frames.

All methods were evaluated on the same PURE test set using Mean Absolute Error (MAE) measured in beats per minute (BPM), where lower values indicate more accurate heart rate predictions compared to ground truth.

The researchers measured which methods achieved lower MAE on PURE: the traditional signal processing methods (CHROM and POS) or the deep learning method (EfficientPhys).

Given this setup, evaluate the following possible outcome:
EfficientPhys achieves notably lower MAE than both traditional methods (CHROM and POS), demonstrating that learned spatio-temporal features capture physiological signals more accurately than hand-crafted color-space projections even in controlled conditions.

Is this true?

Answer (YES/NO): NO